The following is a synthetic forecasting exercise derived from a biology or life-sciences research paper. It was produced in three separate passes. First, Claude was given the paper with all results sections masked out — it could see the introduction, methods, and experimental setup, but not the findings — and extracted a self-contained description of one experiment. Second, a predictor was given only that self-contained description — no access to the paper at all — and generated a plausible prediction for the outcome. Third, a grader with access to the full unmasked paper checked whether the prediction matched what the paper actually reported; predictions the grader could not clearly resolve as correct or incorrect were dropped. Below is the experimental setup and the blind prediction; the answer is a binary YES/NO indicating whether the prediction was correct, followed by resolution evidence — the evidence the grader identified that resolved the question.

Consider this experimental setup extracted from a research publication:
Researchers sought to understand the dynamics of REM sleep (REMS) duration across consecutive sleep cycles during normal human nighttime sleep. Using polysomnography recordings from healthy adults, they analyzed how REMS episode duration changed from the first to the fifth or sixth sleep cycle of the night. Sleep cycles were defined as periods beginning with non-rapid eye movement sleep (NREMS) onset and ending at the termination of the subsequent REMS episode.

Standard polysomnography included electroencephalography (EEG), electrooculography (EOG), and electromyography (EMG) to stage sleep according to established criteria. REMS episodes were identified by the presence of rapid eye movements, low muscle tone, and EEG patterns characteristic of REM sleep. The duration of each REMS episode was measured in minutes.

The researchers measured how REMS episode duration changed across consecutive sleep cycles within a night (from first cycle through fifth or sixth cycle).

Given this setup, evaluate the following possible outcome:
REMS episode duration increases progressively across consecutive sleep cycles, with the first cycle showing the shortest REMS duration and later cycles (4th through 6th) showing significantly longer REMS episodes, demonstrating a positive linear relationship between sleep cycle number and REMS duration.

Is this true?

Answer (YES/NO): NO